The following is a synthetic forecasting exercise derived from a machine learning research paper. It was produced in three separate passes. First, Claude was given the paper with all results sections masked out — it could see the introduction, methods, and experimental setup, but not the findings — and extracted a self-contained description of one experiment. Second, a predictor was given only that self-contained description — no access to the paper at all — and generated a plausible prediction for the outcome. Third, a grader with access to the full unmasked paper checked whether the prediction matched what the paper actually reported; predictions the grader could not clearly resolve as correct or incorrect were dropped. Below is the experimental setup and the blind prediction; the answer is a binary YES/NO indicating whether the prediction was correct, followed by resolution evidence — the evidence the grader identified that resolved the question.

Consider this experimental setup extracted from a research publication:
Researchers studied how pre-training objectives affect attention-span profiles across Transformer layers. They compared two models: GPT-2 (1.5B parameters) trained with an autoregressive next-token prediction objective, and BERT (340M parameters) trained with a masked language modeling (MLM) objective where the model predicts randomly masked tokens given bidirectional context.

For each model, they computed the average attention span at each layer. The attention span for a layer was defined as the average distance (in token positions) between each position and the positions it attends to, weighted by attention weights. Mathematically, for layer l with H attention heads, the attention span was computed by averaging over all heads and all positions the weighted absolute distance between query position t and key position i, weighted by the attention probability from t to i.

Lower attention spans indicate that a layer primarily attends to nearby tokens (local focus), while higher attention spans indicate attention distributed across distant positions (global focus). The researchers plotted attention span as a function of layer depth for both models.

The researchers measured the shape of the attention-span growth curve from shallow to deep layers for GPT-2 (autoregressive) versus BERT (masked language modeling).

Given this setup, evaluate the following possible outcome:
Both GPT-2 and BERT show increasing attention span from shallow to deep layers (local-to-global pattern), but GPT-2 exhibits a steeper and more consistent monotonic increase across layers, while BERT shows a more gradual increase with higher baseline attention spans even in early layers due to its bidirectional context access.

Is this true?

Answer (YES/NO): YES